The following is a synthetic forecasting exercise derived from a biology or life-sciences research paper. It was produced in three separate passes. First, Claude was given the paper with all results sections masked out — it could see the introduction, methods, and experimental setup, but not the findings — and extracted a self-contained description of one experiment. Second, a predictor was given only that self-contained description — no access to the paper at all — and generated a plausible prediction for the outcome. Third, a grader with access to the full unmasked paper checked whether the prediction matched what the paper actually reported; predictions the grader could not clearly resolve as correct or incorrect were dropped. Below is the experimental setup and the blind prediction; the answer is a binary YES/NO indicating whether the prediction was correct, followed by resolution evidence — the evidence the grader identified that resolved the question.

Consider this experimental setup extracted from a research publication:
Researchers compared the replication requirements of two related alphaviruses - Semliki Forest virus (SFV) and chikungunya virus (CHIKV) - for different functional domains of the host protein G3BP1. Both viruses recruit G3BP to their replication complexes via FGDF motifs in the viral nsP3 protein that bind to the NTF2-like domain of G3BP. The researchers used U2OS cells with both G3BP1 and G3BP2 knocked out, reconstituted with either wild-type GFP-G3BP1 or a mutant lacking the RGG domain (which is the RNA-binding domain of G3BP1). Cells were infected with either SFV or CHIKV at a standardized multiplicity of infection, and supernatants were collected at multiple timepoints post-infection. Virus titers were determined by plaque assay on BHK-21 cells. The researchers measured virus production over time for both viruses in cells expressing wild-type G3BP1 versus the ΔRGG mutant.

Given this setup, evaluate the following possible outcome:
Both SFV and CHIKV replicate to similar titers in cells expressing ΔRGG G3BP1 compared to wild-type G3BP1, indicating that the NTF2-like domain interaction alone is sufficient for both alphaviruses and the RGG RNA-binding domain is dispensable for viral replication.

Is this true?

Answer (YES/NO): NO